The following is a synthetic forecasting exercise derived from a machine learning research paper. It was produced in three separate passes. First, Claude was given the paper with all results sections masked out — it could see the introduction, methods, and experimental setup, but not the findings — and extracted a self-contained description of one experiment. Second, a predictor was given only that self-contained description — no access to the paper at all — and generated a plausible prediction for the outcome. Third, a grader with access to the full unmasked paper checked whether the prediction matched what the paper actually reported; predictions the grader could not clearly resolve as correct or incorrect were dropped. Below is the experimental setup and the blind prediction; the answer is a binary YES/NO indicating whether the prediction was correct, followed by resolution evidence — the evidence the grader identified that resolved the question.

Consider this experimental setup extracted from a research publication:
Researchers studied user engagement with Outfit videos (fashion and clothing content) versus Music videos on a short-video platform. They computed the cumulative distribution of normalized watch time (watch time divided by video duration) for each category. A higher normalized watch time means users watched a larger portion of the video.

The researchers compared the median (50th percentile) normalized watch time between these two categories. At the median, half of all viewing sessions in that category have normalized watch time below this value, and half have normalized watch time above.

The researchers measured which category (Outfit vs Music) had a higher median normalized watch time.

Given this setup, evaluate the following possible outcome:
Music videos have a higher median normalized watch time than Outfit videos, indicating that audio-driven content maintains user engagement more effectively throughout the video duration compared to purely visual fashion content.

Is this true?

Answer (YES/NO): NO